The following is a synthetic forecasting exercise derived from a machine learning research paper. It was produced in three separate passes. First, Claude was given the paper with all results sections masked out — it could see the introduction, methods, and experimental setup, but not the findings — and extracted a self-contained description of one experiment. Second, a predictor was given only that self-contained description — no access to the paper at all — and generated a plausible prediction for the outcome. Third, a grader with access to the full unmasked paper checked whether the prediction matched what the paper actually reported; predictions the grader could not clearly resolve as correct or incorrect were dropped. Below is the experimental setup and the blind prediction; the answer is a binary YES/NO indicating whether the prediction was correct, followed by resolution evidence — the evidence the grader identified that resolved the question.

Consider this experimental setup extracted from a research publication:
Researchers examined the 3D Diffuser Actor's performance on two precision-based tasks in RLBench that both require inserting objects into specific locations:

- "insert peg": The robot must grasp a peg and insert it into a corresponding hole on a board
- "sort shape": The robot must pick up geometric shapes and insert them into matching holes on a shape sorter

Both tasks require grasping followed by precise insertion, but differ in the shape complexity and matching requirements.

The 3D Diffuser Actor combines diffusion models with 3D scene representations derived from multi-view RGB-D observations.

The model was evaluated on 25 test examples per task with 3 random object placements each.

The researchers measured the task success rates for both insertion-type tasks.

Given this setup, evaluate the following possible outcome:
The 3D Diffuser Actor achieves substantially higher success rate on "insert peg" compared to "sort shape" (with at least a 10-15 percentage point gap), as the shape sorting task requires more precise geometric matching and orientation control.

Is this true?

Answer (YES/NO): YES